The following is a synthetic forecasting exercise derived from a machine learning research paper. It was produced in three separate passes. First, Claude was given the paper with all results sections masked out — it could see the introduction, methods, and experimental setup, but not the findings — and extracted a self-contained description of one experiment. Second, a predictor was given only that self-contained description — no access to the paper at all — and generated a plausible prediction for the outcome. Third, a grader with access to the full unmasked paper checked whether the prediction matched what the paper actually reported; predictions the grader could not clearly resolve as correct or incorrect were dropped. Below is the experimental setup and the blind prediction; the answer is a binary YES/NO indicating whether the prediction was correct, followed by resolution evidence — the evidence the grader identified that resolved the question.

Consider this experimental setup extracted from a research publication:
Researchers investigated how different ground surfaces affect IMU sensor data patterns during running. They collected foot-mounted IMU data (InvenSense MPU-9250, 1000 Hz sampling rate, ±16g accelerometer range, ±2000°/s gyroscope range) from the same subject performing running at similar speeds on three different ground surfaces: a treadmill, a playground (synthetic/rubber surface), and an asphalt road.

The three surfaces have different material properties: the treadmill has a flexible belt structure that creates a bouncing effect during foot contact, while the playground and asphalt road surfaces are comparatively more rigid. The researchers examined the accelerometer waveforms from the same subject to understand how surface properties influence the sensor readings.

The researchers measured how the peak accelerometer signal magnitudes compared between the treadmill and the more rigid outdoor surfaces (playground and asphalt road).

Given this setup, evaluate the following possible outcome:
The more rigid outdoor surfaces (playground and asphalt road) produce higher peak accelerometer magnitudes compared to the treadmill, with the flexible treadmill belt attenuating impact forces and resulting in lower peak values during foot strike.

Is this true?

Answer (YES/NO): NO